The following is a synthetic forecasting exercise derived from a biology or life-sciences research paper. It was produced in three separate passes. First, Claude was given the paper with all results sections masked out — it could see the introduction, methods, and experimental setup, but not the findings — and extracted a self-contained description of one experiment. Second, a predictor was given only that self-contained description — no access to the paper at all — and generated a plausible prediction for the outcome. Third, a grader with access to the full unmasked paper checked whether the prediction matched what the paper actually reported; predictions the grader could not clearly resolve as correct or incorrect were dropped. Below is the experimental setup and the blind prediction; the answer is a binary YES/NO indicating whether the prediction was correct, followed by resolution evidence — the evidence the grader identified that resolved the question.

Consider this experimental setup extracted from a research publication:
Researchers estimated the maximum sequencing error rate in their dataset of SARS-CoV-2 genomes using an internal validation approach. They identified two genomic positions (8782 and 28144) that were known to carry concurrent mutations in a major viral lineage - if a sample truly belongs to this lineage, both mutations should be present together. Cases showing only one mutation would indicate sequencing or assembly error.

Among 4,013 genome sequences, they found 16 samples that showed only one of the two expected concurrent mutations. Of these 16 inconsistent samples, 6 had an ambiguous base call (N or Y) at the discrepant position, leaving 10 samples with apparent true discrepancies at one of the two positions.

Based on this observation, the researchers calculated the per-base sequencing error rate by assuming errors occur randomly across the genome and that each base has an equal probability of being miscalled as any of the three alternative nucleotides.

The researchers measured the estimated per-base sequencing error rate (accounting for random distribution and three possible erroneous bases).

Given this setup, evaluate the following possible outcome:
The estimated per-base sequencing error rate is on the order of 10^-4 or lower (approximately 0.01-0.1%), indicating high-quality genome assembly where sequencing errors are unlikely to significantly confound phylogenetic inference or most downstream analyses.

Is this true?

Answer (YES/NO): YES